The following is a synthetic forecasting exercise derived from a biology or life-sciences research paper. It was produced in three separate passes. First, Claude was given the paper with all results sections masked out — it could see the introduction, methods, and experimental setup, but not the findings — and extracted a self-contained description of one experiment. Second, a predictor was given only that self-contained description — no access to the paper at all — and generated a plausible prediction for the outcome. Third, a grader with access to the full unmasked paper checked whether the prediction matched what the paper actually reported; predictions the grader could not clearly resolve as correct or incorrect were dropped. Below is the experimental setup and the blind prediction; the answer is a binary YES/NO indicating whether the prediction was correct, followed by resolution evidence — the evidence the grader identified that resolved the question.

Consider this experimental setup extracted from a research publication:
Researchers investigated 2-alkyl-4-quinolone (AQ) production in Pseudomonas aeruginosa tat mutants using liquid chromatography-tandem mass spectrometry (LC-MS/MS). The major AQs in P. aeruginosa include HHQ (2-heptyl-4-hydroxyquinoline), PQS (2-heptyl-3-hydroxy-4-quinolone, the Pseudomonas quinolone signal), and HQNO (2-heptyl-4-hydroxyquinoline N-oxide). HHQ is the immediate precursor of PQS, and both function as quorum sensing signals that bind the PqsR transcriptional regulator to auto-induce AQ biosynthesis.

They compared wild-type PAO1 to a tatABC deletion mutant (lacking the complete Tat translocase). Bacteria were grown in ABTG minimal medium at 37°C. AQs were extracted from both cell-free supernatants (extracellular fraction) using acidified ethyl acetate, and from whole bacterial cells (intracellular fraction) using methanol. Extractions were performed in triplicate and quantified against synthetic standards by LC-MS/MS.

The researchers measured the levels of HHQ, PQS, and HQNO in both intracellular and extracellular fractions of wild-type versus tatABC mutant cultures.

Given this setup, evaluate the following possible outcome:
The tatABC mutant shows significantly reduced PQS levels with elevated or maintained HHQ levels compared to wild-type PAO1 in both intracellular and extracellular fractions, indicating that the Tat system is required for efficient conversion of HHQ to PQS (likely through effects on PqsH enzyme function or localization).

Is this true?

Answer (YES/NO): NO